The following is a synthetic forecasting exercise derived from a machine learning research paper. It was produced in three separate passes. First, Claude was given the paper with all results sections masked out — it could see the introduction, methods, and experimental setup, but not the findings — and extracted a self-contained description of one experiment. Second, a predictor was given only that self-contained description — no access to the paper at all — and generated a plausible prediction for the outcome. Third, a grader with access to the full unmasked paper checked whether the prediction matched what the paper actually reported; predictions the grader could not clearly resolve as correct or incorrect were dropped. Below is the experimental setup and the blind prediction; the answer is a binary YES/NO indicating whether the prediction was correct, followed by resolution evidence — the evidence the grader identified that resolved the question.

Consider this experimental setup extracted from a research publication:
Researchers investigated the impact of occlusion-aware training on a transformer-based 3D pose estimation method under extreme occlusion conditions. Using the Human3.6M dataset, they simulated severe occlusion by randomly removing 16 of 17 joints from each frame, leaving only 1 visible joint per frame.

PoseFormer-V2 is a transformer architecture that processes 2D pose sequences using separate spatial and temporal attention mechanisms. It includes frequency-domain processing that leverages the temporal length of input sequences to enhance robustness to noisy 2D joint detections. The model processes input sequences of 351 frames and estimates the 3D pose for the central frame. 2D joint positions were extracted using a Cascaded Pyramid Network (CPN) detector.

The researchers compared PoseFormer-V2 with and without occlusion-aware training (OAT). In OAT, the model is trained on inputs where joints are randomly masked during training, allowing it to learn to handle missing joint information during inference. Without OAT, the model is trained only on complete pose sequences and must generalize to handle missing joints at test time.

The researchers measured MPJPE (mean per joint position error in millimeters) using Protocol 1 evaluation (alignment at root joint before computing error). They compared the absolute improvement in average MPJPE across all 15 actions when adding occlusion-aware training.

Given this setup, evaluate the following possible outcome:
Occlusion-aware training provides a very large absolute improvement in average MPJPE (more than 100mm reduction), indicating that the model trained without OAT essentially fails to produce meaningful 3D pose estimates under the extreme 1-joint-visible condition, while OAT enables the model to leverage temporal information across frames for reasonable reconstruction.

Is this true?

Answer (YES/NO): NO